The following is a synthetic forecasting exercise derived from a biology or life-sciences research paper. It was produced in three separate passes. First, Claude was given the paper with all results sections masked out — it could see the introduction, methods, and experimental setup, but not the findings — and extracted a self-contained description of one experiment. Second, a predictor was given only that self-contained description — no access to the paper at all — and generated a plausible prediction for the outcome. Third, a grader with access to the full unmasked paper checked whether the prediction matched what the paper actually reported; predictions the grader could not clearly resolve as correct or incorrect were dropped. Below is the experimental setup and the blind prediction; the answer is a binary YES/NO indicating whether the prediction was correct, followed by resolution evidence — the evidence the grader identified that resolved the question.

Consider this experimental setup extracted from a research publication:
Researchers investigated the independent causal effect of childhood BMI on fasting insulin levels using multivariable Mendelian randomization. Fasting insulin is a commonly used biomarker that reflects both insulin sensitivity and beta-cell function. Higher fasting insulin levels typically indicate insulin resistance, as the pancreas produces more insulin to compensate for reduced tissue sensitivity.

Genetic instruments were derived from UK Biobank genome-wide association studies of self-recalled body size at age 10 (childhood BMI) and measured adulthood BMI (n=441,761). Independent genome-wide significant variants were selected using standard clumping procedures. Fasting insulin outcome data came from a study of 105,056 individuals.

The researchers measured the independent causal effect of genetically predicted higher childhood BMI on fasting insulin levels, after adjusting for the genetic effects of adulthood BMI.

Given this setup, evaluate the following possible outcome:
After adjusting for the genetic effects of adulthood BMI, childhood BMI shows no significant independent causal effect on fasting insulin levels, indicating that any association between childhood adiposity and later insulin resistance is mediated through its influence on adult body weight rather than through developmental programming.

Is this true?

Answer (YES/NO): YES